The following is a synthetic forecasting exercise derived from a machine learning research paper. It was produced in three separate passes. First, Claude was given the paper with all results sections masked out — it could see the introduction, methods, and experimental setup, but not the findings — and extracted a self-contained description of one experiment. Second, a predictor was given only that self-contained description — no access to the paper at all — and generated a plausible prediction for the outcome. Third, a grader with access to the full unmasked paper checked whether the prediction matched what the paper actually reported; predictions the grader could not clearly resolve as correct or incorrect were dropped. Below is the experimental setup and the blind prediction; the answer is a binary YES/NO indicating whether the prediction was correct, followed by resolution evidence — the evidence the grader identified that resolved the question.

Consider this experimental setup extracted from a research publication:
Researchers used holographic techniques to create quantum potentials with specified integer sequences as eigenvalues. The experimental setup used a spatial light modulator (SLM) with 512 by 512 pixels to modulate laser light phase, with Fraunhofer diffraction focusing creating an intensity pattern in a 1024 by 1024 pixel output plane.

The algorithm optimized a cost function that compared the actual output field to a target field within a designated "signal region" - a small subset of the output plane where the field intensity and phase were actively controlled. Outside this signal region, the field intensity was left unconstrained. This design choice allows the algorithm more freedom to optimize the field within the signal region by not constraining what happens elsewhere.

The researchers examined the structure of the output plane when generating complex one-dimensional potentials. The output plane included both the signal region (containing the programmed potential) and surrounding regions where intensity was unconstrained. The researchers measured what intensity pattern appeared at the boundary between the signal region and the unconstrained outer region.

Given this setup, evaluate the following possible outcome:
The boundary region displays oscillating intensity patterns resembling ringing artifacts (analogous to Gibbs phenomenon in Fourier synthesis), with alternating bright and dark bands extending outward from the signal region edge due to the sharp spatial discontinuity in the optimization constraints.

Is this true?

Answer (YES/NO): NO